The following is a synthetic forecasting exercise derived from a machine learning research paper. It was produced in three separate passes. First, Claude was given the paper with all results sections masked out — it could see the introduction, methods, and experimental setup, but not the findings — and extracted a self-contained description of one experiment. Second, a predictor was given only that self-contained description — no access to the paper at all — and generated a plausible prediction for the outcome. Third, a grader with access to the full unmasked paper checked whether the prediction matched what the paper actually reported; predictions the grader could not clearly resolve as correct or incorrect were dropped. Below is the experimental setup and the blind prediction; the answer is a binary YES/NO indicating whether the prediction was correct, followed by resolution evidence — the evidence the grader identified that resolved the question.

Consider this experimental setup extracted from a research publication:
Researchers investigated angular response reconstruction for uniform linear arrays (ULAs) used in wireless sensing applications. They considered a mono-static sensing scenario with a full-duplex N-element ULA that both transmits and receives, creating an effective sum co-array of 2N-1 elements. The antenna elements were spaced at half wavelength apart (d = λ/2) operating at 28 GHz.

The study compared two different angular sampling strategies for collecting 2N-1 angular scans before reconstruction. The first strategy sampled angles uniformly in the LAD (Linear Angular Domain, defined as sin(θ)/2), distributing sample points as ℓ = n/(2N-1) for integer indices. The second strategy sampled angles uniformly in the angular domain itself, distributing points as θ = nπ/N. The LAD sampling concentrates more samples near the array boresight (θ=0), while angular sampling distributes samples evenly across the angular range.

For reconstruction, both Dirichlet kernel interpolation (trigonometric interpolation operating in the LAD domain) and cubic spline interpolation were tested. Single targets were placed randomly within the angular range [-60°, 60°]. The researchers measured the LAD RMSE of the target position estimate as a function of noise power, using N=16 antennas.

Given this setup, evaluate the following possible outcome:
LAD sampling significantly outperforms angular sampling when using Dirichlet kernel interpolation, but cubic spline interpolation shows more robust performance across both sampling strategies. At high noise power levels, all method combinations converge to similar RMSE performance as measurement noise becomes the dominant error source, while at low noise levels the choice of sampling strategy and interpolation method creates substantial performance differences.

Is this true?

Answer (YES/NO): NO